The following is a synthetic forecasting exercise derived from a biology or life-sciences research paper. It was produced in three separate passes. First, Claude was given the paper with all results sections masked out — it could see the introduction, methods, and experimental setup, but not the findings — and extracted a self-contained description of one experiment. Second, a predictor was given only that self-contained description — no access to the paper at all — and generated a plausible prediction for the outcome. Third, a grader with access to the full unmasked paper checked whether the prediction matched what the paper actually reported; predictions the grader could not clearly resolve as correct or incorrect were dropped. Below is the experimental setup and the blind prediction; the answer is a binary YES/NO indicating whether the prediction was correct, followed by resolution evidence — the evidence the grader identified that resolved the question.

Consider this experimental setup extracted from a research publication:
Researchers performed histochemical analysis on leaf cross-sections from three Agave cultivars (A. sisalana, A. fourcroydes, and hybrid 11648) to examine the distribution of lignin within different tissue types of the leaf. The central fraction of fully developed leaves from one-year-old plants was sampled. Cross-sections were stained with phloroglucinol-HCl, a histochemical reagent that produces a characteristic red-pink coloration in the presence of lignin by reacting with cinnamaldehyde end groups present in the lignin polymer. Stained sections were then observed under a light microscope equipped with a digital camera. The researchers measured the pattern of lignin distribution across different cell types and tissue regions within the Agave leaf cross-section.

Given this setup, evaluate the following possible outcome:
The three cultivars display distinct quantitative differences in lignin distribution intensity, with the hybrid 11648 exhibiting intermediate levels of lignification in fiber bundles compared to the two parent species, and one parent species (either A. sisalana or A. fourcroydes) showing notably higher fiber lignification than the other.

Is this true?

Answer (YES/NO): NO